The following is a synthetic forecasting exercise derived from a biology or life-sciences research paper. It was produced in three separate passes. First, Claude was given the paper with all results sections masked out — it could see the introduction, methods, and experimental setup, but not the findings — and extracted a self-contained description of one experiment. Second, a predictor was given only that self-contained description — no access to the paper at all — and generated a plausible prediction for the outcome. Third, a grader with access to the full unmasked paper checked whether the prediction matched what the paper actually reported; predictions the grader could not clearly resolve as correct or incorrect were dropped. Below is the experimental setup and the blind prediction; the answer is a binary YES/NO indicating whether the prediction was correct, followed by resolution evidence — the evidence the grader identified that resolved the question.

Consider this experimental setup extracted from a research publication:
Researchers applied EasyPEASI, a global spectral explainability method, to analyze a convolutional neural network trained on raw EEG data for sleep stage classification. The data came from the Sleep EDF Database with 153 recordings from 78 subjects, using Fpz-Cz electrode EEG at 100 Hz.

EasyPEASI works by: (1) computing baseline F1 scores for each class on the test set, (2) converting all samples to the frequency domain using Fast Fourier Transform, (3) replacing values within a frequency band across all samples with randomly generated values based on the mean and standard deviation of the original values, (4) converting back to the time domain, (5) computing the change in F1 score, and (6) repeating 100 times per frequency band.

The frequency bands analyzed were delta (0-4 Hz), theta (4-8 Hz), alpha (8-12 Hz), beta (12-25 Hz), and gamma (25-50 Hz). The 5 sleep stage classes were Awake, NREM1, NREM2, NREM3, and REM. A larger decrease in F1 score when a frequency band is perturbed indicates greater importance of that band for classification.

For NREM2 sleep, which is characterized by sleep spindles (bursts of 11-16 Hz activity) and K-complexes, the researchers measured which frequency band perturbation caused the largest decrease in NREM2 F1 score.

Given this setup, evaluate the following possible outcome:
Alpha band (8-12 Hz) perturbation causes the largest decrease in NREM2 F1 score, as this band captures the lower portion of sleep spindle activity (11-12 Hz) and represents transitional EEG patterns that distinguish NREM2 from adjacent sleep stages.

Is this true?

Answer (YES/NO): NO